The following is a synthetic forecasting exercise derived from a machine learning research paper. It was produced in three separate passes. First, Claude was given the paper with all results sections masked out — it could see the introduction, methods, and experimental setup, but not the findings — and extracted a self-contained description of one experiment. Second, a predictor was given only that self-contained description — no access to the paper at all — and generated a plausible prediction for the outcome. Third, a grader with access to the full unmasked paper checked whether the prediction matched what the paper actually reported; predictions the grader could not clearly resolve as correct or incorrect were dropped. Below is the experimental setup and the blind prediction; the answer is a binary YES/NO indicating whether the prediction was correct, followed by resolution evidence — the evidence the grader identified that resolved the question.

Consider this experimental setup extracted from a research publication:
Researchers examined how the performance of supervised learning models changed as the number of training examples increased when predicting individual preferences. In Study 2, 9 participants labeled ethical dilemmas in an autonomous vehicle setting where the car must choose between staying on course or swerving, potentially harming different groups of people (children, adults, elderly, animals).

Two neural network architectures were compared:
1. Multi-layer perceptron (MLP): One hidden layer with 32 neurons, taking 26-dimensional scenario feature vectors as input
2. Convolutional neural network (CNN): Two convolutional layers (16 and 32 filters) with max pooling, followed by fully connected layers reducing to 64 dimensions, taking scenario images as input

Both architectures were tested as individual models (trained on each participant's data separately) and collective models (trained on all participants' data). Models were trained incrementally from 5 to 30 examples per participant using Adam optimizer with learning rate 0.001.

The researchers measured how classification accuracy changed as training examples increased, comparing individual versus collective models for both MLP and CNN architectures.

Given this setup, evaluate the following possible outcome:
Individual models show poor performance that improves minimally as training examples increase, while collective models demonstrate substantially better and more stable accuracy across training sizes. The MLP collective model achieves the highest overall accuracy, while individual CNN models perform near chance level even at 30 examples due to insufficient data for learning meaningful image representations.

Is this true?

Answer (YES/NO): NO